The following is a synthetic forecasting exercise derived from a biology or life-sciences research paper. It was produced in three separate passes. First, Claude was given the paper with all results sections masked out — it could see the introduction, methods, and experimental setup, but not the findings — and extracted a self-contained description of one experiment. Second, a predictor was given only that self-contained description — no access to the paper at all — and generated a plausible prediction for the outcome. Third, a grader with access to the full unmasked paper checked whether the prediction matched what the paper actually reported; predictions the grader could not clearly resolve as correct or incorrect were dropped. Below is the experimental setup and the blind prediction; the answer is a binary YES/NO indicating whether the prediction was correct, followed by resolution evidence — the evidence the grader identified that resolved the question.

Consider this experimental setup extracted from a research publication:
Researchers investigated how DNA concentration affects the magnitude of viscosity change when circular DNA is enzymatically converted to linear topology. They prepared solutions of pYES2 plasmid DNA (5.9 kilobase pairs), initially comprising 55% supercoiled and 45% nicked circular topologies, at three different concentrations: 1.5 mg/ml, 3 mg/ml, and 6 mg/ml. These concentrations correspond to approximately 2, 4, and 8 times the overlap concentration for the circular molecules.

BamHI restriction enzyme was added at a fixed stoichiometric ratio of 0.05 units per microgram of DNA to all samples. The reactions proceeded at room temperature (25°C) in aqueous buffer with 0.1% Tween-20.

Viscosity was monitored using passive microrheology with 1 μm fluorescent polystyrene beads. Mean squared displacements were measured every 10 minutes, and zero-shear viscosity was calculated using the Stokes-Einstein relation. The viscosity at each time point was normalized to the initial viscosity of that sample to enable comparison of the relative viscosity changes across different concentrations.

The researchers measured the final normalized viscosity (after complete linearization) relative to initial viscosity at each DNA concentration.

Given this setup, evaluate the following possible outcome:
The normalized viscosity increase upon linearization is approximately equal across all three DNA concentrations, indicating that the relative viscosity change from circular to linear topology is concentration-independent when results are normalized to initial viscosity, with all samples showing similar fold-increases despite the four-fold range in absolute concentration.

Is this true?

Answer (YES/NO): NO